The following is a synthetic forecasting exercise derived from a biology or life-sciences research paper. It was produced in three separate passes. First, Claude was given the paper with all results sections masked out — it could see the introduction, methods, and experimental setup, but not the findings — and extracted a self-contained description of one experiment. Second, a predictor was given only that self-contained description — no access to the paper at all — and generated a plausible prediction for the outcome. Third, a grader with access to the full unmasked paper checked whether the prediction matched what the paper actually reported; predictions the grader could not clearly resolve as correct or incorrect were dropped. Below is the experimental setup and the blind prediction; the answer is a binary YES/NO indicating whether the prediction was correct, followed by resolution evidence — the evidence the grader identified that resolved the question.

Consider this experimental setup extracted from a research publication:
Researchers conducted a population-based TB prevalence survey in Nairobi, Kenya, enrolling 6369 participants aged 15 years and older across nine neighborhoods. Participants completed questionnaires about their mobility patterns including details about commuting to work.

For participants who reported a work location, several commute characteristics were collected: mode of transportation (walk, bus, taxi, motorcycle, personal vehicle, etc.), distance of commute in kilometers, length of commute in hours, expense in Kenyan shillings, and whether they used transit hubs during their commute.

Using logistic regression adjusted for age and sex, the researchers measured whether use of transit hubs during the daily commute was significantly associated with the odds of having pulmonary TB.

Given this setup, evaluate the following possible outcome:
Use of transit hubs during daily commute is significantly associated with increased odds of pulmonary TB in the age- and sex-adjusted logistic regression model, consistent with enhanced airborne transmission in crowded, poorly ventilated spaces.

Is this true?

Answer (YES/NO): NO